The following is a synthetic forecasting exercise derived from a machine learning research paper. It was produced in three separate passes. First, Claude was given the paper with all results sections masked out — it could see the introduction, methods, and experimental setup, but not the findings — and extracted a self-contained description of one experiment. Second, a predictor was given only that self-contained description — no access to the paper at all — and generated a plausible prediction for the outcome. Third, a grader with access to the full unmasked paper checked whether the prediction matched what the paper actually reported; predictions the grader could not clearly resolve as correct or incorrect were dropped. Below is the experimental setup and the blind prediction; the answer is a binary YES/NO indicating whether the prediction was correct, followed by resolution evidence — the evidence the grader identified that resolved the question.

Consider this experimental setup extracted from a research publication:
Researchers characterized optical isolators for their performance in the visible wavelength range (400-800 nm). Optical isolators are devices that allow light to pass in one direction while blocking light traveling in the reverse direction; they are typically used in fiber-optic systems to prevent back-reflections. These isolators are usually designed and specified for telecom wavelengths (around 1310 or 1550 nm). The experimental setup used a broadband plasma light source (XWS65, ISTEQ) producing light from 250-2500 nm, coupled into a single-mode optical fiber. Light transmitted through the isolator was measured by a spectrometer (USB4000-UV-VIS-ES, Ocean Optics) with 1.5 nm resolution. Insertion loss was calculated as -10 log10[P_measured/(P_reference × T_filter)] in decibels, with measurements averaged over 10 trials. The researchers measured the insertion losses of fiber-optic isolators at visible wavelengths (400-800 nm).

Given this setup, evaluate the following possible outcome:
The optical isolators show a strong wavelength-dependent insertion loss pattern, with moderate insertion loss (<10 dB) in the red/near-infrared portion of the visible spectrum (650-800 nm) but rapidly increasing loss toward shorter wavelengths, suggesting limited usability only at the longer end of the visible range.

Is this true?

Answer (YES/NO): NO